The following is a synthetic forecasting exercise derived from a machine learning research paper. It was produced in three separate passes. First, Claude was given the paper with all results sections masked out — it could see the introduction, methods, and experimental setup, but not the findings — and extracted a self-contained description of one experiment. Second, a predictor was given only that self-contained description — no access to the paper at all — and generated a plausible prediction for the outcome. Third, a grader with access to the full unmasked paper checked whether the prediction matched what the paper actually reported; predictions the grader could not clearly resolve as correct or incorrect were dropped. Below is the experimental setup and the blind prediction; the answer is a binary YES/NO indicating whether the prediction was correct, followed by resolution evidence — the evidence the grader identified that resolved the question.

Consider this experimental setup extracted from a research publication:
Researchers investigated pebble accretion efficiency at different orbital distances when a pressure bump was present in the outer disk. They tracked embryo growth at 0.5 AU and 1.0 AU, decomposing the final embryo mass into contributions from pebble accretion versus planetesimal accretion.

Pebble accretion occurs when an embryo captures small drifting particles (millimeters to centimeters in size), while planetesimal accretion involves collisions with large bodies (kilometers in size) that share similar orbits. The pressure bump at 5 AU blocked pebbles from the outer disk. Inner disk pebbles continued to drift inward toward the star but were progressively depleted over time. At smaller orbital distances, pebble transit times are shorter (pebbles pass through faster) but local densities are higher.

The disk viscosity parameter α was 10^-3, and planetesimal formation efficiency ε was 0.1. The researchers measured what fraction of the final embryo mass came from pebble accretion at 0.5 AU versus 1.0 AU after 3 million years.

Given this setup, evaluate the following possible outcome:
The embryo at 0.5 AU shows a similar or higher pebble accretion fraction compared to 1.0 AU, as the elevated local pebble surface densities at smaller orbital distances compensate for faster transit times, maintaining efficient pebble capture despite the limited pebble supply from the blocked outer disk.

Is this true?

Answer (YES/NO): YES